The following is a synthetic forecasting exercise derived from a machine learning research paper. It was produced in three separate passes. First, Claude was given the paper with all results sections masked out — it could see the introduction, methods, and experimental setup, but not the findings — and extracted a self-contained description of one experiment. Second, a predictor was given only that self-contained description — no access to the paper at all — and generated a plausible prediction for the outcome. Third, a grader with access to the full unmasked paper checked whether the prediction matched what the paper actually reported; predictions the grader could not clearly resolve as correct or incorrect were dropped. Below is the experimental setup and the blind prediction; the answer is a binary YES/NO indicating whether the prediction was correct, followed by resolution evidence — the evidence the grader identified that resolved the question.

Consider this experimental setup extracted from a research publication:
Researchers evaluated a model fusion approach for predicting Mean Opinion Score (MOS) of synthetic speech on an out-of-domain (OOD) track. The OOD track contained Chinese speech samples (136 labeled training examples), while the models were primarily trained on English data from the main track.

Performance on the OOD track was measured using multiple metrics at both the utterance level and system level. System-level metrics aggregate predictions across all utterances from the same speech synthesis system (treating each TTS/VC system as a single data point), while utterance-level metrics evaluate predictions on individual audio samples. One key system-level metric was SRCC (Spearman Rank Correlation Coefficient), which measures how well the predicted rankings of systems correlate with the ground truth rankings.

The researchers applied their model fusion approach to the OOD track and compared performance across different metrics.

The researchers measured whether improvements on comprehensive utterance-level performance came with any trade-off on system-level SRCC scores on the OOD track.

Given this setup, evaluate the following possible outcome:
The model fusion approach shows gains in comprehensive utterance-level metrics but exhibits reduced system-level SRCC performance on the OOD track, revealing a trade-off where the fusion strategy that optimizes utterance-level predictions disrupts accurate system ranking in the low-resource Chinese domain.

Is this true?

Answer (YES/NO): YES